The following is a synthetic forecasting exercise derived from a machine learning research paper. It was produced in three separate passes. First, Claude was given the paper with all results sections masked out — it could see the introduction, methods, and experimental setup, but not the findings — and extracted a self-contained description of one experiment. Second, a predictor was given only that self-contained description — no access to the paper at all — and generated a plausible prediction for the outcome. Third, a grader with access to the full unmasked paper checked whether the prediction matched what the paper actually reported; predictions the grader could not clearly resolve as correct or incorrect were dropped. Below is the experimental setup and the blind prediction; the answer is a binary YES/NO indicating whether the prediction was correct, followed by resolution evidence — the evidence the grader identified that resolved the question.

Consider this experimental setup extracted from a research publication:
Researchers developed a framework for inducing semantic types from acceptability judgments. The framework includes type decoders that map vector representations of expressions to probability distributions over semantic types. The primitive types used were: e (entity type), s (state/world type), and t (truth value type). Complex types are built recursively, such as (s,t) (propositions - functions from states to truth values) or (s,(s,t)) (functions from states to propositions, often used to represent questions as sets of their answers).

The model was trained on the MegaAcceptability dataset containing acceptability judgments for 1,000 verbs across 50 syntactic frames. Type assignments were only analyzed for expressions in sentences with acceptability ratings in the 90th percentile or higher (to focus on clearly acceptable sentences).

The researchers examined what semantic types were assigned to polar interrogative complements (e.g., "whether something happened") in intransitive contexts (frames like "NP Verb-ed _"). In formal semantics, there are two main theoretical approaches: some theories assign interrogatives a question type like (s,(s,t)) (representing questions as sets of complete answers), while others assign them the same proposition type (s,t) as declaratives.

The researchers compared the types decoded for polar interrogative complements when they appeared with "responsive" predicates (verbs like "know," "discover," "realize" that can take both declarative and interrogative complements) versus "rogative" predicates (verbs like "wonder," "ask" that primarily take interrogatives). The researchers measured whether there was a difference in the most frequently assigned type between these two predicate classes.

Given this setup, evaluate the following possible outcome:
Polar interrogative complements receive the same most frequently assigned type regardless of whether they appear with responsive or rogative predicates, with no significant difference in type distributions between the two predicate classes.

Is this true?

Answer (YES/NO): NO